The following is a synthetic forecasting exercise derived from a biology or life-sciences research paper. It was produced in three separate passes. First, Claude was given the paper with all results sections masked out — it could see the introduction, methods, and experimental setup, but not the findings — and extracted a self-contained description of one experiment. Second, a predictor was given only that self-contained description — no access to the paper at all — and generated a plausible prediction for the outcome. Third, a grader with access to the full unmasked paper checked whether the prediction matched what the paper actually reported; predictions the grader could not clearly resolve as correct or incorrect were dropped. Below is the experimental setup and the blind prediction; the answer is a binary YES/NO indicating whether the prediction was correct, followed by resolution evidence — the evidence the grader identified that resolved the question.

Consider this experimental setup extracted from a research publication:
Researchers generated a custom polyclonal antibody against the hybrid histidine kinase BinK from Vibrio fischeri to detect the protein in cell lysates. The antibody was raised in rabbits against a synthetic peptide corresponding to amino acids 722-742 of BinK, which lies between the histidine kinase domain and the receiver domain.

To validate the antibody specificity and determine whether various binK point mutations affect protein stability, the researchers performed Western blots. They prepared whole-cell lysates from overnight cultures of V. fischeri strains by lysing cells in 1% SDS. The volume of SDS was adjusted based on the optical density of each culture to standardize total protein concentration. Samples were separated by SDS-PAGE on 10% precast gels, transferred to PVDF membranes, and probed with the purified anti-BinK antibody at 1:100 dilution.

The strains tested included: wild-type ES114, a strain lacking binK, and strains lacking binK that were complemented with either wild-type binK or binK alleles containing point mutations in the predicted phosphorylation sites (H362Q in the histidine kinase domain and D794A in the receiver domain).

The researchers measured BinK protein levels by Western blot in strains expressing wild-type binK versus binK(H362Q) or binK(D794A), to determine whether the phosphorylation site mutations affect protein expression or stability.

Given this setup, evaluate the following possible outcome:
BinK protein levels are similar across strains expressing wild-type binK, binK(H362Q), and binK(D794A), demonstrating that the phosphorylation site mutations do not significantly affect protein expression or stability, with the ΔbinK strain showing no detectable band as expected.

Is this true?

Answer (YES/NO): YES